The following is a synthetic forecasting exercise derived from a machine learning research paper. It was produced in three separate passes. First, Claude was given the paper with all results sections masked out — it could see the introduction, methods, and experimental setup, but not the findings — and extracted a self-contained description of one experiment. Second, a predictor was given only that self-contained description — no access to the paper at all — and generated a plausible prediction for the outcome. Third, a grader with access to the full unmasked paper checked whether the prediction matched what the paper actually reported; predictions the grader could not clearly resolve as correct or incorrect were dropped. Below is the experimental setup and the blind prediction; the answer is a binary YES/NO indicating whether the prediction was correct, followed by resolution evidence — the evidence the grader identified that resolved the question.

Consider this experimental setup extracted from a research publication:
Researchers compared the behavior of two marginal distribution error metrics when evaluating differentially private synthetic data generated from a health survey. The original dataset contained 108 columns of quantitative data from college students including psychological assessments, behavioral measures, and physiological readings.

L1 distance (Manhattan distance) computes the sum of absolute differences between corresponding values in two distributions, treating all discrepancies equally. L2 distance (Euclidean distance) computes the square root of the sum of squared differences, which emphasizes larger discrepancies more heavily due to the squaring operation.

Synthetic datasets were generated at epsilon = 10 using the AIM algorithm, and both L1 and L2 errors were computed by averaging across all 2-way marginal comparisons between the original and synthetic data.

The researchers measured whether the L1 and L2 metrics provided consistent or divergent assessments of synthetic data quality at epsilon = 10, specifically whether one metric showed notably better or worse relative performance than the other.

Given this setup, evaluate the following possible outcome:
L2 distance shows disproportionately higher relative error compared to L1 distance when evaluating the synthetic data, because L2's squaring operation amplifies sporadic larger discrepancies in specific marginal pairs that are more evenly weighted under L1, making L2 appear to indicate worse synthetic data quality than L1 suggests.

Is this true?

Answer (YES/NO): NO